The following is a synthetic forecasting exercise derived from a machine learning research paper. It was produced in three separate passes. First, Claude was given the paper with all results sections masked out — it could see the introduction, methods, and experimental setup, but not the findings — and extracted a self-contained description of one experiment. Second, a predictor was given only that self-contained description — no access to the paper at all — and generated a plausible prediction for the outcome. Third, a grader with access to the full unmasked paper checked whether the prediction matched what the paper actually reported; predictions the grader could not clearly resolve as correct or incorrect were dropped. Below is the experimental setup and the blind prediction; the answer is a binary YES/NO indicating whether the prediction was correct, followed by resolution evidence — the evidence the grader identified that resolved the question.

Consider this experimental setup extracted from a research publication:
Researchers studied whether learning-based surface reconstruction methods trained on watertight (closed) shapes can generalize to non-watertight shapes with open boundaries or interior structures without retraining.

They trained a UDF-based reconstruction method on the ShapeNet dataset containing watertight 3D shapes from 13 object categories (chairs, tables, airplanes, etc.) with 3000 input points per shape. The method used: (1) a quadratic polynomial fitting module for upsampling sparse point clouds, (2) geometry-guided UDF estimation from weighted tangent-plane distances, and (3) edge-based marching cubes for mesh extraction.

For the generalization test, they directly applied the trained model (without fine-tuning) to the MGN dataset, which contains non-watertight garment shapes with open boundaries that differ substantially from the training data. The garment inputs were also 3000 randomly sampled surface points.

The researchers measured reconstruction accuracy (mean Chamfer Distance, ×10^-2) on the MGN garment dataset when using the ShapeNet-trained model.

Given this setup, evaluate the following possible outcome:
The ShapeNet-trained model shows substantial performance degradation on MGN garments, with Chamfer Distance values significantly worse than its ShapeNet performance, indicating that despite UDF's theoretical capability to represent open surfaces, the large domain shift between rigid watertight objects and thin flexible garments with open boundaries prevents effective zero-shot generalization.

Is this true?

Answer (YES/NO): NO